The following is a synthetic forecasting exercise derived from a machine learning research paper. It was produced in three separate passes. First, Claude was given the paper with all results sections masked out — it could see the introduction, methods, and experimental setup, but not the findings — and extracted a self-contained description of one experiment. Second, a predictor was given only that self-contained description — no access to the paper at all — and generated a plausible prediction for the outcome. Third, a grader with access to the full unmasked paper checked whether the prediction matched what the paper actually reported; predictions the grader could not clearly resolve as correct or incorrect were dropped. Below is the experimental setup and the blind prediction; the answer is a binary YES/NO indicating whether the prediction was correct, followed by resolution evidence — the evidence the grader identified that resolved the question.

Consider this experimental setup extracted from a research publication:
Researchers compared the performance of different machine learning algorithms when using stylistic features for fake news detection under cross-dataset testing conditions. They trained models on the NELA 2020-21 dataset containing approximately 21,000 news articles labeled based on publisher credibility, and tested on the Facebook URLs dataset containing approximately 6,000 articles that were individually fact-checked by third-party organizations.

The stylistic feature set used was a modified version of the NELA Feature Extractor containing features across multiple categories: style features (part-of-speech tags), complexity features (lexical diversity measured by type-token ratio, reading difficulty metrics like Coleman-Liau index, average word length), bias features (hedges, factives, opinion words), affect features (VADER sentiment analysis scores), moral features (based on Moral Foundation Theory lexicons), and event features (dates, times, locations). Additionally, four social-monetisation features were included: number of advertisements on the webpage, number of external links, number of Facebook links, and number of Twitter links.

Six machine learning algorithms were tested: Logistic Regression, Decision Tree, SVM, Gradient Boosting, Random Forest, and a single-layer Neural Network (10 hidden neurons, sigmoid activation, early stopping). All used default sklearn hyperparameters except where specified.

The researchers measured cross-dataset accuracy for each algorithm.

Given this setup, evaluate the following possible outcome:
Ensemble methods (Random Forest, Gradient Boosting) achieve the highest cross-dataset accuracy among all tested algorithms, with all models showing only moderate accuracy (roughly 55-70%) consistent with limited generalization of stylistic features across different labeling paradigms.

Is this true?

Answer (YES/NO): NO